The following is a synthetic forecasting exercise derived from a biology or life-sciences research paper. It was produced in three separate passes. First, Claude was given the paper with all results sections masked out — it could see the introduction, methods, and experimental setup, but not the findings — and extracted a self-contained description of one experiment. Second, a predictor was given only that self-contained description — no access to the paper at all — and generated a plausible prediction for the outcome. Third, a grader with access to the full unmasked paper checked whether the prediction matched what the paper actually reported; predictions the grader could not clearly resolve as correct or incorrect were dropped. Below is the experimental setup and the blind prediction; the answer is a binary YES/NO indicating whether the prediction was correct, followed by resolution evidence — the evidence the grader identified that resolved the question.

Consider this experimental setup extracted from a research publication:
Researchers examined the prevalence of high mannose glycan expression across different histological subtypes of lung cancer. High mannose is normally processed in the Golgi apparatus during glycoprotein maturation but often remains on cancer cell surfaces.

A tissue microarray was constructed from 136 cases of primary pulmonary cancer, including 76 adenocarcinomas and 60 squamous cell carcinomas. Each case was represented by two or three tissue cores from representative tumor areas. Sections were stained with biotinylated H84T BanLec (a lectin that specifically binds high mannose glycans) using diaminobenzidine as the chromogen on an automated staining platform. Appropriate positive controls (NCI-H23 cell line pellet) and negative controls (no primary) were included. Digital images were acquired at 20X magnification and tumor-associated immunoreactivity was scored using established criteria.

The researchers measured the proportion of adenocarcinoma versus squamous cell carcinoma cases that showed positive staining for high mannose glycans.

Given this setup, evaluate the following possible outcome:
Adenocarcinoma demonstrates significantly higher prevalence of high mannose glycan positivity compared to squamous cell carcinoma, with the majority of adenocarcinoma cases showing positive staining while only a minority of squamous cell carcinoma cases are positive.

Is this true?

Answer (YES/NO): NO